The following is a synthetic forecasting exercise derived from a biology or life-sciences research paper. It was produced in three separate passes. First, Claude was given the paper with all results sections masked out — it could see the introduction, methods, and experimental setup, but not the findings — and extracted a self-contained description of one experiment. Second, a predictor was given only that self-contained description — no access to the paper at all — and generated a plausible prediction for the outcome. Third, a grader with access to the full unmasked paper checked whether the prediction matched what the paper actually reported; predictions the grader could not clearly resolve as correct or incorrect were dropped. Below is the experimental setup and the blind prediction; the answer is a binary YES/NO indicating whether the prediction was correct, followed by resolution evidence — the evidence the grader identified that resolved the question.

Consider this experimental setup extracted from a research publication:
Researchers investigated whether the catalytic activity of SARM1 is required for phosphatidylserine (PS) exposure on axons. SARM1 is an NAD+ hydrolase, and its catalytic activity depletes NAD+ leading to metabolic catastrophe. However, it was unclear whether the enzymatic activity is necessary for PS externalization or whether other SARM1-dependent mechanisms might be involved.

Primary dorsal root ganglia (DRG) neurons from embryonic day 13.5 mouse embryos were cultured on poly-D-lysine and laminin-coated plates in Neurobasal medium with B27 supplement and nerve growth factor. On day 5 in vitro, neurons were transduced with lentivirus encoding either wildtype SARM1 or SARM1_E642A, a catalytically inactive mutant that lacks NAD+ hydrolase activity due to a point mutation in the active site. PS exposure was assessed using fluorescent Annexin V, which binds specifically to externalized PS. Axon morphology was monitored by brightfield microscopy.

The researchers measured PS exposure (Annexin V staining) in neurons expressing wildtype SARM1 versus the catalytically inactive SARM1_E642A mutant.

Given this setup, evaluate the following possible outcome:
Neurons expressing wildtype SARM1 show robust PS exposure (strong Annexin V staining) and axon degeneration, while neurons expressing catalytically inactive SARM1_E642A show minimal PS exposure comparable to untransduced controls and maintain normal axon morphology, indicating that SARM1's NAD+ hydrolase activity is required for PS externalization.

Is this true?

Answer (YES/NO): NO